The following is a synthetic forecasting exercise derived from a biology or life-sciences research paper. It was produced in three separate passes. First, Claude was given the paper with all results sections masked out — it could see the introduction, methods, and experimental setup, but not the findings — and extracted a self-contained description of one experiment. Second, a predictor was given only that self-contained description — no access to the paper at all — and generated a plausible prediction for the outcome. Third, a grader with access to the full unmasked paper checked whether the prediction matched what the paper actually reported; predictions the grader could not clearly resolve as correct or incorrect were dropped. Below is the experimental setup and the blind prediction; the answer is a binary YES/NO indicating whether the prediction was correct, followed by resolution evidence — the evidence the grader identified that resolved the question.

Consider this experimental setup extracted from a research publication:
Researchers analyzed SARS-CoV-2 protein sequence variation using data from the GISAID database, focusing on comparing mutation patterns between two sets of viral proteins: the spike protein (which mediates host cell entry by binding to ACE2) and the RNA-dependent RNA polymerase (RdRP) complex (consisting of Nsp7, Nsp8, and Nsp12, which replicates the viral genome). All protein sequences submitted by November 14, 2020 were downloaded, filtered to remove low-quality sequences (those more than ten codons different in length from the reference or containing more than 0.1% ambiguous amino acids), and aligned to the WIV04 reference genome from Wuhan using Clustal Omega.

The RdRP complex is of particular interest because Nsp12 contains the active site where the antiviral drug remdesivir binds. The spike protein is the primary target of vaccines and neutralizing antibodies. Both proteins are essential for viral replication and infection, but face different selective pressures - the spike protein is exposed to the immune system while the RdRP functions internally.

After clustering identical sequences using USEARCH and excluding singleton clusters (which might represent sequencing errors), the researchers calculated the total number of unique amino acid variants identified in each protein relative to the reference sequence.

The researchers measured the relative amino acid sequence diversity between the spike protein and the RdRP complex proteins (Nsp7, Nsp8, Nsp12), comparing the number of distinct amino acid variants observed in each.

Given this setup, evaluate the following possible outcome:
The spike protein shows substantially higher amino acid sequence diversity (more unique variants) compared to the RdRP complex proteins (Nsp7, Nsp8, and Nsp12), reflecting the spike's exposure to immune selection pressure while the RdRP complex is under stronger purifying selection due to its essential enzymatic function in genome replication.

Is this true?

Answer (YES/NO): YES